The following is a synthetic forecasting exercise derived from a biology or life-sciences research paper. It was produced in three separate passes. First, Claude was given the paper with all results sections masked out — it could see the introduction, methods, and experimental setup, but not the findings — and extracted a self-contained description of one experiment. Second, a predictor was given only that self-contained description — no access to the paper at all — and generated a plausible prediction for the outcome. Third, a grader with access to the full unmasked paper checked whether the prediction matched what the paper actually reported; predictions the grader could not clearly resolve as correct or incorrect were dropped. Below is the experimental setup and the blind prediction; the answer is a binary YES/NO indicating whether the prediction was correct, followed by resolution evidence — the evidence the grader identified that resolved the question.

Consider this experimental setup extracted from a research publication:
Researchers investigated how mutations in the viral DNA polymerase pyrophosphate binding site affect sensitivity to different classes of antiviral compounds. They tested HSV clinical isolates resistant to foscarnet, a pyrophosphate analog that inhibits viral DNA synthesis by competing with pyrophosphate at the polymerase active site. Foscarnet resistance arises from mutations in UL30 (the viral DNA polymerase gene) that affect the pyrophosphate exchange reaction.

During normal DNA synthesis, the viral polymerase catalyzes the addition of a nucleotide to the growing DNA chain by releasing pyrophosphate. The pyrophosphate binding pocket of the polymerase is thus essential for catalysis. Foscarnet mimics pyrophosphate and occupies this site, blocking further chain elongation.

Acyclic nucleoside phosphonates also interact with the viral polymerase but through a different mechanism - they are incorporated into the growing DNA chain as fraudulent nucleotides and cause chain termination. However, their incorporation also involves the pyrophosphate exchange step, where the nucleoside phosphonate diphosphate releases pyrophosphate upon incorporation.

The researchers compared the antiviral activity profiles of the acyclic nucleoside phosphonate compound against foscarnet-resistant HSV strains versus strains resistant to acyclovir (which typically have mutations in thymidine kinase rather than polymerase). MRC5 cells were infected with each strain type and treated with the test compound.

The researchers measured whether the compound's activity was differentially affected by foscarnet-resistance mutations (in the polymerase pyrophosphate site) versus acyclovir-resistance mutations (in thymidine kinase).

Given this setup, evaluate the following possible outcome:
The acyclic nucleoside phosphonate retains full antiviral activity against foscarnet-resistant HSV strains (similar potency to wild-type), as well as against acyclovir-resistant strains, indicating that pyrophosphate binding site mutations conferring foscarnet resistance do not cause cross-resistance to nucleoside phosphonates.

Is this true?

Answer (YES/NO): NO